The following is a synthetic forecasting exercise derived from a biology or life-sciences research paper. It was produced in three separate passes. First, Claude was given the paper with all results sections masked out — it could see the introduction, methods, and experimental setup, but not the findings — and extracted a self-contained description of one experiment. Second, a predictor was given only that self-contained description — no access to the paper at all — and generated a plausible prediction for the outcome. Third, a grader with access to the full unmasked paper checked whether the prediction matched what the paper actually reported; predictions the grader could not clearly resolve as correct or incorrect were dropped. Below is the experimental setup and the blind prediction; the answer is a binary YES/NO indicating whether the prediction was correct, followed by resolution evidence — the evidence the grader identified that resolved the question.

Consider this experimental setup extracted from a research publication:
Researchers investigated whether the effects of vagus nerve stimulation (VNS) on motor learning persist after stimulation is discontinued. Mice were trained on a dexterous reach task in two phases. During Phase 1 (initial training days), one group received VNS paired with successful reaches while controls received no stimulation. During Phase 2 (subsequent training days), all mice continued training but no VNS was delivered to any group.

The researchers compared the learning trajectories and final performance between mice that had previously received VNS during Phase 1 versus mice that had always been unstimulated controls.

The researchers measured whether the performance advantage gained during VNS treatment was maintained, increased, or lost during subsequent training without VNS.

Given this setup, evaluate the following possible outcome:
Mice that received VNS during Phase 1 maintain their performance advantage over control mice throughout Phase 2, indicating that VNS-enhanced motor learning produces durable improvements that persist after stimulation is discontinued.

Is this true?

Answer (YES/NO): YES